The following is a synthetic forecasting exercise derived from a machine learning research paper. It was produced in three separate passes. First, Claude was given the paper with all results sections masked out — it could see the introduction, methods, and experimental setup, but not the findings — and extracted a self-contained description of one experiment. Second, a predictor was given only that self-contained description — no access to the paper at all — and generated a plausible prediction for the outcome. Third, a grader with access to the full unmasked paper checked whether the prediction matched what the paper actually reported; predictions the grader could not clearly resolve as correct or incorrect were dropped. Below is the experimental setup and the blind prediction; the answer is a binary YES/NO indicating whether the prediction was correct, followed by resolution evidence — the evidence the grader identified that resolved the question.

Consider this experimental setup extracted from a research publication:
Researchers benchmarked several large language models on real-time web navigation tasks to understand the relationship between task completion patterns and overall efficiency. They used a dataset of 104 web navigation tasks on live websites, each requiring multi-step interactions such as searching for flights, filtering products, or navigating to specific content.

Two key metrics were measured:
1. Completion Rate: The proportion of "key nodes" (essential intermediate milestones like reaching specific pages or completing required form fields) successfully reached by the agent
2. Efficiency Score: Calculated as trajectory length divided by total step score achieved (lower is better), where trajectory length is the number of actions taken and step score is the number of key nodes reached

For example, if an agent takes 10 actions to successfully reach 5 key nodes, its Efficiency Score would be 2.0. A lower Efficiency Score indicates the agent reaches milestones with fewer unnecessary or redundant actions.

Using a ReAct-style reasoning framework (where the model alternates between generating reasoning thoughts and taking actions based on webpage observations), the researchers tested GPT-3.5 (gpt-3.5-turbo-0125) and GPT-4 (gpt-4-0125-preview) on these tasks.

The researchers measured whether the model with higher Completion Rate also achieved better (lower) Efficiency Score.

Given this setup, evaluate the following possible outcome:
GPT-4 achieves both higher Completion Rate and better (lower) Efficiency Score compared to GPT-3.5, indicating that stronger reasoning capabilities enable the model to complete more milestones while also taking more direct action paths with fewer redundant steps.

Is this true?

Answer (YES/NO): YES